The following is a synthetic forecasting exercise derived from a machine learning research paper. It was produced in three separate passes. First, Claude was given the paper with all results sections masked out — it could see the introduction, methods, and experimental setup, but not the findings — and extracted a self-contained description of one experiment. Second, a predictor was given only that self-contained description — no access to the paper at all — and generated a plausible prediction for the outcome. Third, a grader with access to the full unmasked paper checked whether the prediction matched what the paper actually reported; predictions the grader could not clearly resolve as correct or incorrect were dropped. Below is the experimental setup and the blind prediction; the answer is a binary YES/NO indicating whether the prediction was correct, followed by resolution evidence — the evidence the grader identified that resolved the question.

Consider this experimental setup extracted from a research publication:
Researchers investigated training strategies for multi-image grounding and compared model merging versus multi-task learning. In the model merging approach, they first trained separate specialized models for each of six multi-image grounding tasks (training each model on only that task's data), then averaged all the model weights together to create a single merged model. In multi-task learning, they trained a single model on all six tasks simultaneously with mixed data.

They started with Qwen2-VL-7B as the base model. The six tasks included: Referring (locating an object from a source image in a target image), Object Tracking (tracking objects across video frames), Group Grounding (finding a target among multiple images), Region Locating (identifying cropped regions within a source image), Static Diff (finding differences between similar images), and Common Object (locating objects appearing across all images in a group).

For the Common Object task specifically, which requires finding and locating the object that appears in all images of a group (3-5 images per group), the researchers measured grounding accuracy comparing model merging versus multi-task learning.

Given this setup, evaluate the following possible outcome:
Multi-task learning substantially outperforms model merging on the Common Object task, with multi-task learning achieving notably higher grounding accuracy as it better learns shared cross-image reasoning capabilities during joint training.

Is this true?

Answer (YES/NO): YES